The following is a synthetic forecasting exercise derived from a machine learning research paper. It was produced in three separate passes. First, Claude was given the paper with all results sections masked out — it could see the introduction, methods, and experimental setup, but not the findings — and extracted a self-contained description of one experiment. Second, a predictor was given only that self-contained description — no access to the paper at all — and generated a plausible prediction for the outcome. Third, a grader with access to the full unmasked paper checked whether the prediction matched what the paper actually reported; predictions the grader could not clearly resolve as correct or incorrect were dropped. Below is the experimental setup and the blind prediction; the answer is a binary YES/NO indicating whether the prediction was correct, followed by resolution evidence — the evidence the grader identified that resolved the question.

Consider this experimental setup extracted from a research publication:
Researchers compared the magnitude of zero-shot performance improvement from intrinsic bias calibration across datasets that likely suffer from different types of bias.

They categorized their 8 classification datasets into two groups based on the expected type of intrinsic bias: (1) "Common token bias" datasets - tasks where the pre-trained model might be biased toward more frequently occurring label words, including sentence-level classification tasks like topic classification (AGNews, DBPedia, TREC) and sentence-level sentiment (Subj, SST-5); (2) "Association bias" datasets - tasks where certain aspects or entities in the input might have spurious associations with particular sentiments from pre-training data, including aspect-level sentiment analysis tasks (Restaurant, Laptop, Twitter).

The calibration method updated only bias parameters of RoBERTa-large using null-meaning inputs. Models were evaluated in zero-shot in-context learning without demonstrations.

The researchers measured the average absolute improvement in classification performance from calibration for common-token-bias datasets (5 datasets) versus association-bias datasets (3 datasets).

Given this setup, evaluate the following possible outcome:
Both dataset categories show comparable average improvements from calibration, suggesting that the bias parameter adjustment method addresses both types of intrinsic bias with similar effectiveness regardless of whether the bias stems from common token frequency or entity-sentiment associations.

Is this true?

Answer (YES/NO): NO